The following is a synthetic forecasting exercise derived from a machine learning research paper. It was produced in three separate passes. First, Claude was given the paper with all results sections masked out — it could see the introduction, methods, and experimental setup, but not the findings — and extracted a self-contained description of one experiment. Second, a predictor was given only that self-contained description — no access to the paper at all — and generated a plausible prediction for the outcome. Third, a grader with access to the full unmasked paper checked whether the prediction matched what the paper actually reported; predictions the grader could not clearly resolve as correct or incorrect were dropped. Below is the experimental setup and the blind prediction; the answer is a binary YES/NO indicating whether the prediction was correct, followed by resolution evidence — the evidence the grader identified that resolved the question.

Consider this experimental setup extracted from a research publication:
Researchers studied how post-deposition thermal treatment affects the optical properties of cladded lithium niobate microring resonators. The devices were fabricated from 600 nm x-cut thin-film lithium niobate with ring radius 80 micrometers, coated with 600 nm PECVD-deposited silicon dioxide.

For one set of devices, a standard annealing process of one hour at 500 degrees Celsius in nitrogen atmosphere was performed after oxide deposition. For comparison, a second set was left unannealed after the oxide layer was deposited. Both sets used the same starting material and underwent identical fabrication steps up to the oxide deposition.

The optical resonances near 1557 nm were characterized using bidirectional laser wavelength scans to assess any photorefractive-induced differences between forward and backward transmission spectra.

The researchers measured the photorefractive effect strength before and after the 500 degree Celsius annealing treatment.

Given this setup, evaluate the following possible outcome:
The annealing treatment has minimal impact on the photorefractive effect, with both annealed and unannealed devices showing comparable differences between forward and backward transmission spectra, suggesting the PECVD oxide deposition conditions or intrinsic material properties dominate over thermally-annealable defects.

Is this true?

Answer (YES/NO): NO